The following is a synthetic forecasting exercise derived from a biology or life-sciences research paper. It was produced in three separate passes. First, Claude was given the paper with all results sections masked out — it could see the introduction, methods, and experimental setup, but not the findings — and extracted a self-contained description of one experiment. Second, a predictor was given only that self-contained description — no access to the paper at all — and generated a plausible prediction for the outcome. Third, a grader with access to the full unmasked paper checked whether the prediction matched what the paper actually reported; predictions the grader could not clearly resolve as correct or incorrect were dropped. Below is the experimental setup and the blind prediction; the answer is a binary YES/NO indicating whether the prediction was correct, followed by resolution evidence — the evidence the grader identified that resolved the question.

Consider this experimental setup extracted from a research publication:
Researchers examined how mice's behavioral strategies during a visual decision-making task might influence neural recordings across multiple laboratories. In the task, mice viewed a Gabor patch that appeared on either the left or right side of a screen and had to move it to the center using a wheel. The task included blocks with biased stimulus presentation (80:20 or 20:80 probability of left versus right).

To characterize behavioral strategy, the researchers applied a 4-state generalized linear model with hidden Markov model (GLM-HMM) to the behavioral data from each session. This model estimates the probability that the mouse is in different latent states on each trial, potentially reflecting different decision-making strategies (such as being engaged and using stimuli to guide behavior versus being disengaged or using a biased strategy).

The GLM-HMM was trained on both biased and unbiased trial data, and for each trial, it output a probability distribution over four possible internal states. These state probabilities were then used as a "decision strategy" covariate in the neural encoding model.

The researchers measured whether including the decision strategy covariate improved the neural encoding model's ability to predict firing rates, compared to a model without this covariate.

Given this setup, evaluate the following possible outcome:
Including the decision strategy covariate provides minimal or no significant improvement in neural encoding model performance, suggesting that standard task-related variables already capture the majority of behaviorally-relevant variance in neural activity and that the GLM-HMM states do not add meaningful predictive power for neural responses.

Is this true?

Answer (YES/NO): NO